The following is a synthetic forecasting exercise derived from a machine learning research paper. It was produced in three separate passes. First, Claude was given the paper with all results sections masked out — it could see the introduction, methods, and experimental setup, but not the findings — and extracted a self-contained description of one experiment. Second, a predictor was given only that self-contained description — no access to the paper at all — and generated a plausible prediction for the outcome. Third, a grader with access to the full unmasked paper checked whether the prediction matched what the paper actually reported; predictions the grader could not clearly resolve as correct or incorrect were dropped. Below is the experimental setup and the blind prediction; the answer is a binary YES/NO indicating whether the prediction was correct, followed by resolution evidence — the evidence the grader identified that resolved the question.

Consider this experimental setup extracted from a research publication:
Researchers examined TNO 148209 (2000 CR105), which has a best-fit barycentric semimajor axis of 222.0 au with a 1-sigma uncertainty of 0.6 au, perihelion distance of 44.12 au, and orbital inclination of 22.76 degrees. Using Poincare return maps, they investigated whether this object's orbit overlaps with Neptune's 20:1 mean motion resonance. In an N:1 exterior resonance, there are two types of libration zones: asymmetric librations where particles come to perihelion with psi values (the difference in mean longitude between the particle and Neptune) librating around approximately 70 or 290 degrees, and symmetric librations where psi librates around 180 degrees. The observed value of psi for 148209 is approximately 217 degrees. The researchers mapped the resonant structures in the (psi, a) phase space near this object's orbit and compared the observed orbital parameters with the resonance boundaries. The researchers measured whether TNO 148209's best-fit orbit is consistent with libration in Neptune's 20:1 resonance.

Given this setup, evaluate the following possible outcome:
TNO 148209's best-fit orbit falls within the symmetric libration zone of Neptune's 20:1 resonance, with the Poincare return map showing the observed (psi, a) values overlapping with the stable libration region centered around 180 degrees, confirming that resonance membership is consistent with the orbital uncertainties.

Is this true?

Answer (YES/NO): YES